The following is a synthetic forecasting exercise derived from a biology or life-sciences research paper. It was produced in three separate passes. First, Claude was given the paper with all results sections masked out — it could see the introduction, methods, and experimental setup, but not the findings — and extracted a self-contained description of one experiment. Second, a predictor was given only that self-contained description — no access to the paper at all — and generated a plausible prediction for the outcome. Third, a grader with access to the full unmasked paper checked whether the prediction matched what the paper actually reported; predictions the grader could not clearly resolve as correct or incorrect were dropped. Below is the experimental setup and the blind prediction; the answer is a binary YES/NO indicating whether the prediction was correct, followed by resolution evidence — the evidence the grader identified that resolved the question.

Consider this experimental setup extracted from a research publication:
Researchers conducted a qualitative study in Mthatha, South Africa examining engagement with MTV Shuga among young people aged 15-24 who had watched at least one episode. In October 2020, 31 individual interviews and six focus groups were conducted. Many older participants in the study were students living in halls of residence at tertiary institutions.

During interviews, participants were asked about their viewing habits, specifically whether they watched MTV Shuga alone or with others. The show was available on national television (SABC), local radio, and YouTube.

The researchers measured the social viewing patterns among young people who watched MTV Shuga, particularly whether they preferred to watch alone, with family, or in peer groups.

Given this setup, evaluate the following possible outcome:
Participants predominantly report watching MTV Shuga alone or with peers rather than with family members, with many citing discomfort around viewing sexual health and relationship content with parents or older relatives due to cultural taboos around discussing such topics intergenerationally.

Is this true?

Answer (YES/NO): YES